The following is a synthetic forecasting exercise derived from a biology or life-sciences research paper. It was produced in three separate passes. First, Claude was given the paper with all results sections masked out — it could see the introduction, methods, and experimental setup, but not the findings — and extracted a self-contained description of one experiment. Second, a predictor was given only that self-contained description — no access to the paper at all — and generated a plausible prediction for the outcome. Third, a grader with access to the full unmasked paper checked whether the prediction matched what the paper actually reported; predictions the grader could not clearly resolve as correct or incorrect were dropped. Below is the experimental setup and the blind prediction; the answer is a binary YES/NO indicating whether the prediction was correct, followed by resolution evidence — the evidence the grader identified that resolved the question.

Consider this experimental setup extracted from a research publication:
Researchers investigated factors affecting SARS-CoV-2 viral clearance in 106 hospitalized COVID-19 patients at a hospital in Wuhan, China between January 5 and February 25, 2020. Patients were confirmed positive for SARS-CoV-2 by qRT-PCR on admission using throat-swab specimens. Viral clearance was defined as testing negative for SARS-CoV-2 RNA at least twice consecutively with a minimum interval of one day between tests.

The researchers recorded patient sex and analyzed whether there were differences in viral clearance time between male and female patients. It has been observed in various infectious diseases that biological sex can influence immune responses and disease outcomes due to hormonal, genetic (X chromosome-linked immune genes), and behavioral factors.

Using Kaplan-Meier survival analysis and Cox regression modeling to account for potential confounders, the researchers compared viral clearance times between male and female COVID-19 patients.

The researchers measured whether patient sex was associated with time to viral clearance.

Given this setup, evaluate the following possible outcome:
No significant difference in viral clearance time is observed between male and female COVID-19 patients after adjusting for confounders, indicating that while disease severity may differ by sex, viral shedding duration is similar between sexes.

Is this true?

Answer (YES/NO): NO